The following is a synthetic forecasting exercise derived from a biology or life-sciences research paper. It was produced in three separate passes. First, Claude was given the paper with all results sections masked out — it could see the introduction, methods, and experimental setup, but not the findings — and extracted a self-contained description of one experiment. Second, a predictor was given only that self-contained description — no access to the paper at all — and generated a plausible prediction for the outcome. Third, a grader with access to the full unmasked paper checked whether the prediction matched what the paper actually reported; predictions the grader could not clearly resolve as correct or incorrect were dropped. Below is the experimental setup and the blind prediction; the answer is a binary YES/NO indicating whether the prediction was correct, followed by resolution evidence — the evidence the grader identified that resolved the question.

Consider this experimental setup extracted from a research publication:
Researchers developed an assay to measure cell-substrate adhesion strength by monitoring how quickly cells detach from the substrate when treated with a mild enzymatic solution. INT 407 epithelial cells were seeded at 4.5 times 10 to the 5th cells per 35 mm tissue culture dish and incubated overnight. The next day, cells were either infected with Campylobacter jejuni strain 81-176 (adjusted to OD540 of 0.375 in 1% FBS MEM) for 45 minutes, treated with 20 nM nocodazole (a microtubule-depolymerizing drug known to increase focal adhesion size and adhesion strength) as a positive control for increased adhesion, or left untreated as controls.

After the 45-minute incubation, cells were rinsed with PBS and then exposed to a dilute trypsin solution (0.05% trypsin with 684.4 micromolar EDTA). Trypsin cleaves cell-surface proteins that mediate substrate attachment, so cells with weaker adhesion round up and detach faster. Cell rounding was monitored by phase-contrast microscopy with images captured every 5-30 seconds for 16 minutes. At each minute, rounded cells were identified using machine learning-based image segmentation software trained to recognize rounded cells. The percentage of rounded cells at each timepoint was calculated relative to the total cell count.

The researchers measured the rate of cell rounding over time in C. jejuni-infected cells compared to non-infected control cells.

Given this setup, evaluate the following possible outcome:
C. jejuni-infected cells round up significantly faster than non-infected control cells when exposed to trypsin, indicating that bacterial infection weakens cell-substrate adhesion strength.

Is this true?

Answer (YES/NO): NO